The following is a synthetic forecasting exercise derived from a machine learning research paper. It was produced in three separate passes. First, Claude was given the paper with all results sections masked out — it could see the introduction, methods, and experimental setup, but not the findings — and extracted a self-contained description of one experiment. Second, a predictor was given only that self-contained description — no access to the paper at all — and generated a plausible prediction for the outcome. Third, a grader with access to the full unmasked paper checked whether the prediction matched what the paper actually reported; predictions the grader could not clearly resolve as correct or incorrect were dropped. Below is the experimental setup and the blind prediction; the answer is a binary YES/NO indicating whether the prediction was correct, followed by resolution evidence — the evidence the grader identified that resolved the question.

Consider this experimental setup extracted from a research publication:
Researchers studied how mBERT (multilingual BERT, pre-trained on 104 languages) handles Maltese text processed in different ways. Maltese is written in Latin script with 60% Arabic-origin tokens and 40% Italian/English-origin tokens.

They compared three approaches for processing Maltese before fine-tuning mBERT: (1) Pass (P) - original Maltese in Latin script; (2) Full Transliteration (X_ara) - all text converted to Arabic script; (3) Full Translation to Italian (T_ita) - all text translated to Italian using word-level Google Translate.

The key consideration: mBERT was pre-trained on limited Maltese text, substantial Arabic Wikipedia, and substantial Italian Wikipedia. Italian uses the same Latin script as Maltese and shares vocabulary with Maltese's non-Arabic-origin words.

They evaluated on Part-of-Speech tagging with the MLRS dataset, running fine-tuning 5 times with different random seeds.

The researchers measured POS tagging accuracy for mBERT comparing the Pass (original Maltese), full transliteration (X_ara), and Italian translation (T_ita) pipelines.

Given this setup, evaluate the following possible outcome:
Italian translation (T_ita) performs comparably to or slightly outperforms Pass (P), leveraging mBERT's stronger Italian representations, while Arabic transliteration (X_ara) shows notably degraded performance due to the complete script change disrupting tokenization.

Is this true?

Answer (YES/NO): NO